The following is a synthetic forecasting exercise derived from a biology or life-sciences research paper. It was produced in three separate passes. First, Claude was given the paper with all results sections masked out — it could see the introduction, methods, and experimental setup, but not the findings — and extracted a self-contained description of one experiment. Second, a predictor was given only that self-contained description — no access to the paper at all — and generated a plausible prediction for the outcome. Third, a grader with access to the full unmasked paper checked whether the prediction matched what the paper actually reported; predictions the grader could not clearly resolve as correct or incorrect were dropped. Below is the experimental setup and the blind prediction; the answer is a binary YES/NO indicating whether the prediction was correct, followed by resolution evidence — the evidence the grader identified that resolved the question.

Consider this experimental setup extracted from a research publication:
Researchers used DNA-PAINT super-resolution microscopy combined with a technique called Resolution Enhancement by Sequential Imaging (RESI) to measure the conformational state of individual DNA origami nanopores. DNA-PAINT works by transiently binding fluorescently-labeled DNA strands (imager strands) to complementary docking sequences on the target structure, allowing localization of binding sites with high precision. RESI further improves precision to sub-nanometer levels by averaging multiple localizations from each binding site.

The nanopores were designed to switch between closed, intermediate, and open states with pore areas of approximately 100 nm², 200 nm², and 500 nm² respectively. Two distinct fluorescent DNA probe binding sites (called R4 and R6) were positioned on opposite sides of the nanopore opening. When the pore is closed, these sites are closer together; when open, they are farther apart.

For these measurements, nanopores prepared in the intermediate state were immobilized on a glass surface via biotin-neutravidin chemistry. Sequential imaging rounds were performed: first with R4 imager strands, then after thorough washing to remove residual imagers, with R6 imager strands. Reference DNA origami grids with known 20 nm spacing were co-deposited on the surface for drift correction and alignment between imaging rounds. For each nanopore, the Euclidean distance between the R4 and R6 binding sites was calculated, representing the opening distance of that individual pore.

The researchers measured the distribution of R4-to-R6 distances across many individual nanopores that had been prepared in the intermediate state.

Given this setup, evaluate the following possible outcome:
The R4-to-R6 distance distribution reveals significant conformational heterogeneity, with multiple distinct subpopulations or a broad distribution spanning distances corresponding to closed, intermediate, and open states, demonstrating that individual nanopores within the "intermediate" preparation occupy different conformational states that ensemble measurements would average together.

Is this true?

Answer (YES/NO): NO